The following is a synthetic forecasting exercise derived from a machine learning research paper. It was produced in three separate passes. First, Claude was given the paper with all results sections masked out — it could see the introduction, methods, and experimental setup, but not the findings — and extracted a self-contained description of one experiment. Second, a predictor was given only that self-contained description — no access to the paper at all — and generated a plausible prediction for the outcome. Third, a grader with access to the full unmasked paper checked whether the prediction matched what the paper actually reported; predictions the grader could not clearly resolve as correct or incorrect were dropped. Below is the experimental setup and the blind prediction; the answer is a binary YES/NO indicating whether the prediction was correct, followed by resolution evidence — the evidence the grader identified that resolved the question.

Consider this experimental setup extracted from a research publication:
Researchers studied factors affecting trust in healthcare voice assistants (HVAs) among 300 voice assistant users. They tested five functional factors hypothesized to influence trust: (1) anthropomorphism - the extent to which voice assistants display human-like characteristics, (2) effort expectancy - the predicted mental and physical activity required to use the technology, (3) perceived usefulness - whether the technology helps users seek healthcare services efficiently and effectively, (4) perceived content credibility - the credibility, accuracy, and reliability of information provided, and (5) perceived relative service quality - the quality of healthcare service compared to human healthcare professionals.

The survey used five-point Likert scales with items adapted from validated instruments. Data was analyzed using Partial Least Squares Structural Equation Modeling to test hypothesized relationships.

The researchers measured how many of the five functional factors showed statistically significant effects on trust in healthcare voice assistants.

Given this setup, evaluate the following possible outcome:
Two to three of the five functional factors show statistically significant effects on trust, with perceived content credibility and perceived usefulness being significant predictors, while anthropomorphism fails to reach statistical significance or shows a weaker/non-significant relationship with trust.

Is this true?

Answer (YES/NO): NO